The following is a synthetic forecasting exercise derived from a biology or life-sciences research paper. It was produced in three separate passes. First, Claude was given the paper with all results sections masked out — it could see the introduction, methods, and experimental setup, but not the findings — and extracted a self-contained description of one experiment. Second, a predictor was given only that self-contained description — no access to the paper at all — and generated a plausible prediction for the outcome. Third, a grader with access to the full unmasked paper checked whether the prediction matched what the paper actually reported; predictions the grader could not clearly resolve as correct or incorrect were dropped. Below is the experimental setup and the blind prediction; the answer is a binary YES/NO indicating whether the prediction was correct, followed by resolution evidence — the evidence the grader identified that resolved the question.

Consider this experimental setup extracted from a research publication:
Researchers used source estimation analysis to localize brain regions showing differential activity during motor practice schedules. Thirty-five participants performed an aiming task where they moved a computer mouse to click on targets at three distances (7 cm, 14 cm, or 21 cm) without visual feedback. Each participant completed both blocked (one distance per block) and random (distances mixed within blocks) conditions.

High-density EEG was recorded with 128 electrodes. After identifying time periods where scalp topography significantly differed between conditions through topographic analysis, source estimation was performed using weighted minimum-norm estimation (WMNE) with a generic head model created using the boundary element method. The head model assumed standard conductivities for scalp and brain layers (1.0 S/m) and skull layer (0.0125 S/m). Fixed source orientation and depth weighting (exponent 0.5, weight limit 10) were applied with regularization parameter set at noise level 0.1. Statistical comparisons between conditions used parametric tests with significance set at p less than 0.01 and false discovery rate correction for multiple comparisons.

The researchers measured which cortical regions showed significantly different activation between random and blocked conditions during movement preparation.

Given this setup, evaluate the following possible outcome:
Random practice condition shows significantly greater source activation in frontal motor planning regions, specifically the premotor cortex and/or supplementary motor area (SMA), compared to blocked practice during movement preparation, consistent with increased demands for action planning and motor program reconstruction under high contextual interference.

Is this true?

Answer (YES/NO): NO